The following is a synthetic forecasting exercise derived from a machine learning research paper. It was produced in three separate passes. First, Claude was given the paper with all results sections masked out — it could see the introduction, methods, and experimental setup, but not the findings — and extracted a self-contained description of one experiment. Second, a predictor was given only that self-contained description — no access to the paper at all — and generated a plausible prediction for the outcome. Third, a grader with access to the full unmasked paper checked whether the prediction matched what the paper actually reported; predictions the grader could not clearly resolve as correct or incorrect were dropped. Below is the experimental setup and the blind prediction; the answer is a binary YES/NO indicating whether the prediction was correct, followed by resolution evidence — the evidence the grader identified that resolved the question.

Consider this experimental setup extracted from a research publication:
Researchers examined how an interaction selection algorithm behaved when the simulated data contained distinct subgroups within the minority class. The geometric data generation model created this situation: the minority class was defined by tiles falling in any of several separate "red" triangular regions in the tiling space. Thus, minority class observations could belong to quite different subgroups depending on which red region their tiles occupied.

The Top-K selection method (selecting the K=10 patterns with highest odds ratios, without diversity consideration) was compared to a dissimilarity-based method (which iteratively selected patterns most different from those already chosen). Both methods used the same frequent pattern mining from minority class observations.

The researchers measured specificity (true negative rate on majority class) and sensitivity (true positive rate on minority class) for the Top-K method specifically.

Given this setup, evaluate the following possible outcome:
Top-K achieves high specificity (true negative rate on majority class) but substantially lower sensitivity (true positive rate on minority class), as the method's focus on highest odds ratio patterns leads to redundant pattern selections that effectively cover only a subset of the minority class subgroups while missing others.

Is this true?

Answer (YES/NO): YES